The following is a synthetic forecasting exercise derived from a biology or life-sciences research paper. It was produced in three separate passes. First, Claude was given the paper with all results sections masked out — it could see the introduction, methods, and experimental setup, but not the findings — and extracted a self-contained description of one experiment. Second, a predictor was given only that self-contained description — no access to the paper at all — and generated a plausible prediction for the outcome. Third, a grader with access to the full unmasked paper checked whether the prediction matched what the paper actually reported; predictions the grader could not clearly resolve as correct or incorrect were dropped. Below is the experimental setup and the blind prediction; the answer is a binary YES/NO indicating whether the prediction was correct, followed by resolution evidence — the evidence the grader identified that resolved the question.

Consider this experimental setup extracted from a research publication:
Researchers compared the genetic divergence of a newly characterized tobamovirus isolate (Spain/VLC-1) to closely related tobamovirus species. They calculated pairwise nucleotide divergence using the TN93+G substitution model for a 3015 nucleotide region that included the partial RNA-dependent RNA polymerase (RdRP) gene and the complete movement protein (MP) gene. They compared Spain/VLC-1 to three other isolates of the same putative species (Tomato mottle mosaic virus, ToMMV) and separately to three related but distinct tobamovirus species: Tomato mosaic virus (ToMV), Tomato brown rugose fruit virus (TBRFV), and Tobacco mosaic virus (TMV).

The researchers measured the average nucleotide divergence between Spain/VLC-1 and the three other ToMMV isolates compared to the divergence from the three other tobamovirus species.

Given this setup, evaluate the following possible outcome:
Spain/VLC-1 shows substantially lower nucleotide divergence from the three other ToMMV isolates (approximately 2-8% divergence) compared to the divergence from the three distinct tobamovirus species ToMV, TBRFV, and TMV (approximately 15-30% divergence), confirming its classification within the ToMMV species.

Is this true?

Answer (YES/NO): NO